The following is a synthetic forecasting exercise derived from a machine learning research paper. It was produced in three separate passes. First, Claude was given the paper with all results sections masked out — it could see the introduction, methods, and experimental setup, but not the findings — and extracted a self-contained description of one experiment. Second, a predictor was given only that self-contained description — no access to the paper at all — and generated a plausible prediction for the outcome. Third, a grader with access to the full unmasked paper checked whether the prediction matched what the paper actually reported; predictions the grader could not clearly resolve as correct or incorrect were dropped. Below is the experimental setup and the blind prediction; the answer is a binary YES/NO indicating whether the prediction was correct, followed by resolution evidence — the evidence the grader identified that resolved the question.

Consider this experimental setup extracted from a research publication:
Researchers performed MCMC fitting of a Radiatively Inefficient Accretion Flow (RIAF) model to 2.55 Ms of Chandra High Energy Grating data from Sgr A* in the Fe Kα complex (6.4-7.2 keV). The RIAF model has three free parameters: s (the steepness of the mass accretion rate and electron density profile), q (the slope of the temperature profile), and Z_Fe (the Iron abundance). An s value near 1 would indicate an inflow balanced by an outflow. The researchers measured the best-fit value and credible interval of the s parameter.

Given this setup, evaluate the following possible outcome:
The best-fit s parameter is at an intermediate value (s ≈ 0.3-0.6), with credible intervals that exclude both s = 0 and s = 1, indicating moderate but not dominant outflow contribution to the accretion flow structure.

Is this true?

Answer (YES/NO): NO